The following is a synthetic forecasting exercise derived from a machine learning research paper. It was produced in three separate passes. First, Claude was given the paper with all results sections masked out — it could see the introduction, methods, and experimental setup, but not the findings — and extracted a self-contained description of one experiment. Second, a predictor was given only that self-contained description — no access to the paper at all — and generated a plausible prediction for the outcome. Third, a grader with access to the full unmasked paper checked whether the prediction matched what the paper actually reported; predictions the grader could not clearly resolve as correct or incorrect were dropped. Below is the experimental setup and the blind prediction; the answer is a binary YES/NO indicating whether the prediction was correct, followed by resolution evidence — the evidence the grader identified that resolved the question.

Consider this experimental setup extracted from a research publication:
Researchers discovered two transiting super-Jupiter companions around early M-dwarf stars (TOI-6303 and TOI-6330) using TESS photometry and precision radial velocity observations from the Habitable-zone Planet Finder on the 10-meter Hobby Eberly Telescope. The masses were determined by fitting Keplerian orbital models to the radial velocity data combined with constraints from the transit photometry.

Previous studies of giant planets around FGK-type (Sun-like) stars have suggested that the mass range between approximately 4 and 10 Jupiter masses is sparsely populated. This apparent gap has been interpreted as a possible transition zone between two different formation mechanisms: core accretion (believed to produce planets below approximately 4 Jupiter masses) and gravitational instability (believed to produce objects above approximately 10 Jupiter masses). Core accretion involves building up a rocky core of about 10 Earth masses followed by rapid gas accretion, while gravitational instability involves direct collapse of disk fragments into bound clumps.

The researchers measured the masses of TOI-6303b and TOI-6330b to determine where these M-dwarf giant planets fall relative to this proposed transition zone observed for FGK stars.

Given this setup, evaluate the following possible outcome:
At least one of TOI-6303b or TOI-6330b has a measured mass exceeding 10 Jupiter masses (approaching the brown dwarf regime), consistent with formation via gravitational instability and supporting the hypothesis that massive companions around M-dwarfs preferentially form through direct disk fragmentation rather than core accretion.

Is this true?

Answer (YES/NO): NO